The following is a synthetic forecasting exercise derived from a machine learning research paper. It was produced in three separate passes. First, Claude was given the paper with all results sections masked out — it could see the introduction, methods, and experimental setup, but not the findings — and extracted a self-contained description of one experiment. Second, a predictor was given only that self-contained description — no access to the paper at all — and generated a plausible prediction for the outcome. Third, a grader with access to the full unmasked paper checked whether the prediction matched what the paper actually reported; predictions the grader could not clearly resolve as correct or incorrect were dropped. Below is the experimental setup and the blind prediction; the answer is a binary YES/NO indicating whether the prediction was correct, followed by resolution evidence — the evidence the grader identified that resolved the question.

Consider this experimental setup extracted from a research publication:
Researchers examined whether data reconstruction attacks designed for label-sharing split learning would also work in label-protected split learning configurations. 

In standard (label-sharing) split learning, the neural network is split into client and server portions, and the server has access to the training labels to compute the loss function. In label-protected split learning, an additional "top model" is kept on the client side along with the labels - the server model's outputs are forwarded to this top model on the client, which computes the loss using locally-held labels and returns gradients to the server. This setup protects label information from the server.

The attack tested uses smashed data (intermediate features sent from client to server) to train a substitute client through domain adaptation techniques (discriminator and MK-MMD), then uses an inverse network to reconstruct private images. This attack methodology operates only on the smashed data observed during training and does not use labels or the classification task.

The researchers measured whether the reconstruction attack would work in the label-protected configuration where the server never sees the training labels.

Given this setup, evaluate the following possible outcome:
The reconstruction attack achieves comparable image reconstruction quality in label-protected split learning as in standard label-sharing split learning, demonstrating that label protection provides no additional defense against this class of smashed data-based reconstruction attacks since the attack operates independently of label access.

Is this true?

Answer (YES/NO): YES